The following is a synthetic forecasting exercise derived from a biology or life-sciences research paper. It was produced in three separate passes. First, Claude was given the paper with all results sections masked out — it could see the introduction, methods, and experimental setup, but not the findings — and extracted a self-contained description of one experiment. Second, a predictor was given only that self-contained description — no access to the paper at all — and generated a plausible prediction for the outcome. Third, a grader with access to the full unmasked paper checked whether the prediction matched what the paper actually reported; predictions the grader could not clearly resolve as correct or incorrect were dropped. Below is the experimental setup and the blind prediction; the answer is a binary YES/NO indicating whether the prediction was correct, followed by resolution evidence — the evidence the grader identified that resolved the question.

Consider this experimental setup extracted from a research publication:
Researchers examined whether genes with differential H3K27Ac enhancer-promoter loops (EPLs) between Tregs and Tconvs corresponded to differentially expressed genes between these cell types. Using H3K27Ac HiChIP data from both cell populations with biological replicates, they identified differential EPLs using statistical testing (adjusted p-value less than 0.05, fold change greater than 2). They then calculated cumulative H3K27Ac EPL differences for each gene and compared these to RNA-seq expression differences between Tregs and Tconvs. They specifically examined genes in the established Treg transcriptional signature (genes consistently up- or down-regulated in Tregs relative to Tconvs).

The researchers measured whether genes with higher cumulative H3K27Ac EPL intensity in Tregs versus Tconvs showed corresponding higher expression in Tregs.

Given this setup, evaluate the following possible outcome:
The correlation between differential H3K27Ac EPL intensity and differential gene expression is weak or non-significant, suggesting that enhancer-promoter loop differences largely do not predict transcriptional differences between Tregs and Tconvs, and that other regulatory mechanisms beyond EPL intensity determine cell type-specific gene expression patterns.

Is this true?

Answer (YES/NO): NO